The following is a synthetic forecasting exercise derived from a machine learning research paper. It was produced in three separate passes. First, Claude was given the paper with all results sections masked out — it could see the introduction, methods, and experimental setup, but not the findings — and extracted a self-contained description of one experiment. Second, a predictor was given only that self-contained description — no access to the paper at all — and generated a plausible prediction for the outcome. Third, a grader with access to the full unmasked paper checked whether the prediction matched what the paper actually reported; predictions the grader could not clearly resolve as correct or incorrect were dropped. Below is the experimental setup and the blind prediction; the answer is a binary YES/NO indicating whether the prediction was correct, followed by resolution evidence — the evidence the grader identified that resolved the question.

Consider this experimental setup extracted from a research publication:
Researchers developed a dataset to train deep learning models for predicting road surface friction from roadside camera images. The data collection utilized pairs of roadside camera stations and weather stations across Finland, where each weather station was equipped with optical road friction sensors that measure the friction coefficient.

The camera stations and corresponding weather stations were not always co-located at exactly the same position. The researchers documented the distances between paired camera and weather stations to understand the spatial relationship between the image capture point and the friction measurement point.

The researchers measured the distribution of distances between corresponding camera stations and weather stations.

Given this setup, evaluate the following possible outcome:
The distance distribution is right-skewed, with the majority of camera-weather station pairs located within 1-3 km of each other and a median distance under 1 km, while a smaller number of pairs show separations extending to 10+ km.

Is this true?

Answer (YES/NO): NO